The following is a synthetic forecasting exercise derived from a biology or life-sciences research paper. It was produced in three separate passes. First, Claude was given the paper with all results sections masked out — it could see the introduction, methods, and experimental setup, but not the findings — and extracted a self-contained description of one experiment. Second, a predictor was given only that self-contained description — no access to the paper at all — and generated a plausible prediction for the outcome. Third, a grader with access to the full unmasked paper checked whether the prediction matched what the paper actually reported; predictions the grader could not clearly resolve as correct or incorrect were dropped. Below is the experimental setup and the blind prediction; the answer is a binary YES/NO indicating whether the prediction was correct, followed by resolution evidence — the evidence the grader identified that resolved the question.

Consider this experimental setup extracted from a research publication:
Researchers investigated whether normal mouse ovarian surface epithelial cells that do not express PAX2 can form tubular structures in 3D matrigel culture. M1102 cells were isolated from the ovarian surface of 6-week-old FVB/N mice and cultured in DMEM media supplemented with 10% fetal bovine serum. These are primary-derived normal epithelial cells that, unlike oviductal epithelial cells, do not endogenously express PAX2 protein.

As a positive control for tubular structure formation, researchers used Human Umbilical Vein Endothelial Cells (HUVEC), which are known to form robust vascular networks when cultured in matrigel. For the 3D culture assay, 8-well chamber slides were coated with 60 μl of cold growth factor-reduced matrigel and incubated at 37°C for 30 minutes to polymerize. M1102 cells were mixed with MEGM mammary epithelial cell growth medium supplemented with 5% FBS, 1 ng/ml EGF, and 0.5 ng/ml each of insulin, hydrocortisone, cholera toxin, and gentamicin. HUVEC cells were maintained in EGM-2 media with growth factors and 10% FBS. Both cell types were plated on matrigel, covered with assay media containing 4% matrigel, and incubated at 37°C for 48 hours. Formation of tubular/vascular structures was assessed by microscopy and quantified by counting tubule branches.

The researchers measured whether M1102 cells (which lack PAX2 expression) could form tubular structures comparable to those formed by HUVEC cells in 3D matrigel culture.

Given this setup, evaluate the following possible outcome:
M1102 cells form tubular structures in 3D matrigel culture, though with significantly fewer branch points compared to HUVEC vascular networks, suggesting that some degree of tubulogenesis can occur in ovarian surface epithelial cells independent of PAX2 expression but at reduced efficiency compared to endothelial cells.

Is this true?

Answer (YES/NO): NO